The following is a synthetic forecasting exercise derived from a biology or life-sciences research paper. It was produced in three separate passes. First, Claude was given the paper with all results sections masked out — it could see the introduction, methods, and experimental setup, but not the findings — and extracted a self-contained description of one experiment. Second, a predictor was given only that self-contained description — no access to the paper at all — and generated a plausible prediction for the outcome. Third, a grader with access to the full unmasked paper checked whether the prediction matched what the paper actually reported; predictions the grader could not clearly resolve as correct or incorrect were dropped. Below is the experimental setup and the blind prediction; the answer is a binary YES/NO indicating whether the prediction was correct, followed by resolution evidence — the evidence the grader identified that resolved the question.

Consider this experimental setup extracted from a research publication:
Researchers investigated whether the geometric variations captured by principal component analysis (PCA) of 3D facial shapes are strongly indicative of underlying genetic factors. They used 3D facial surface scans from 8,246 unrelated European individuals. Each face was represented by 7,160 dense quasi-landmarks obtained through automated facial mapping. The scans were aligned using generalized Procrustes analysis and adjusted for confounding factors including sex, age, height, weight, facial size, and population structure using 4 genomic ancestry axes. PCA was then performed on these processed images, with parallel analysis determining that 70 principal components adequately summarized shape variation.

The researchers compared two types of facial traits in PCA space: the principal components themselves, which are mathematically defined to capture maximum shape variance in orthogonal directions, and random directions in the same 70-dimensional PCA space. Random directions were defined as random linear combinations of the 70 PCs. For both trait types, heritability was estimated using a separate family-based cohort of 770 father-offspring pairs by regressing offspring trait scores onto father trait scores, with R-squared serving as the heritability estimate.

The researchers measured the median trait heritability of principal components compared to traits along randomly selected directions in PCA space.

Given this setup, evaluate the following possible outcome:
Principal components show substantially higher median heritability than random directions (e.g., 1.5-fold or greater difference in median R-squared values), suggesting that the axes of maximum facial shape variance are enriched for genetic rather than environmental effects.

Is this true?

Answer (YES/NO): NO